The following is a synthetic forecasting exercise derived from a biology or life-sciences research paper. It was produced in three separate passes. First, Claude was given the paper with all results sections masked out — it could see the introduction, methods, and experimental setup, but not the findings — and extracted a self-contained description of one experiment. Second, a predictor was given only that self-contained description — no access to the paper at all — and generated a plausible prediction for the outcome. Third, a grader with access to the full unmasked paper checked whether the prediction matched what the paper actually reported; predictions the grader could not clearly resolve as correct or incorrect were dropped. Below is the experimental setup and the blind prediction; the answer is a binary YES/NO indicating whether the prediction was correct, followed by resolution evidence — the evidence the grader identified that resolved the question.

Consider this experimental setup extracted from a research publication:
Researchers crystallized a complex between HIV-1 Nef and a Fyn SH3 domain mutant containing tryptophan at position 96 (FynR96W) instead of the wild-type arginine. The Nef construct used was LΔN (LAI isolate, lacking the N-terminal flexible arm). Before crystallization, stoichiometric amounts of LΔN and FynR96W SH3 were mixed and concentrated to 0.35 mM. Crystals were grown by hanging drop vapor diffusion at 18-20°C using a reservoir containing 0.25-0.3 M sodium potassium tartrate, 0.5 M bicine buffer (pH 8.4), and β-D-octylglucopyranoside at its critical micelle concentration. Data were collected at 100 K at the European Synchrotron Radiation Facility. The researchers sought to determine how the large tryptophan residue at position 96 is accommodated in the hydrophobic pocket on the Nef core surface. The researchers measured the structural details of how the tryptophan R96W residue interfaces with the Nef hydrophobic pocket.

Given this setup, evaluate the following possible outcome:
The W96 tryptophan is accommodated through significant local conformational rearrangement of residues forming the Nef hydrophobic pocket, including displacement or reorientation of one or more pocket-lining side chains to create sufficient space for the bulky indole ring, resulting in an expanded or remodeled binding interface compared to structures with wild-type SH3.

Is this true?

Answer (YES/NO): YES